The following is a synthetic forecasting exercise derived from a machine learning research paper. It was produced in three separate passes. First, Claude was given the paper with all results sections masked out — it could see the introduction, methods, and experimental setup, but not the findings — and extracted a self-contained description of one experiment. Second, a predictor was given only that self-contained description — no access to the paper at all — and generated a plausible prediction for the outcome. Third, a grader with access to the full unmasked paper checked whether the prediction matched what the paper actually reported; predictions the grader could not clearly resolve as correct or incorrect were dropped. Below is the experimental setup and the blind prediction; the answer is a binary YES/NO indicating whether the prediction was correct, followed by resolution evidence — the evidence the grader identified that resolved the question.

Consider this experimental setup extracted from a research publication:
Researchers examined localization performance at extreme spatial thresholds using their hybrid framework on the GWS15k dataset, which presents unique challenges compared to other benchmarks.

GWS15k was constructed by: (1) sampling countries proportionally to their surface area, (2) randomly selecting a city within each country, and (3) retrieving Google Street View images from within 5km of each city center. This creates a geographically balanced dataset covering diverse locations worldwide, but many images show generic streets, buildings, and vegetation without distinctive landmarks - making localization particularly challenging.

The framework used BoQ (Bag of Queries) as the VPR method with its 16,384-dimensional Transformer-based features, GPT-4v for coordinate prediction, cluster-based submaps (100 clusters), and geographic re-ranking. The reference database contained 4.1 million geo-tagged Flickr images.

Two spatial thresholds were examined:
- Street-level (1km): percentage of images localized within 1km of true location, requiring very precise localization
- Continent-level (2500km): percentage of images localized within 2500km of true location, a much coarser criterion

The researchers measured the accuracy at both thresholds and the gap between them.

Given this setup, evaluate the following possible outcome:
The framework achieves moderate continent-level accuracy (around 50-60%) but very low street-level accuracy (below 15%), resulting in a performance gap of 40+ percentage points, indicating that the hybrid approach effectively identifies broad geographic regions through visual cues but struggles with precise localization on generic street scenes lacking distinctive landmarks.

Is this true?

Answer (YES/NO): NO